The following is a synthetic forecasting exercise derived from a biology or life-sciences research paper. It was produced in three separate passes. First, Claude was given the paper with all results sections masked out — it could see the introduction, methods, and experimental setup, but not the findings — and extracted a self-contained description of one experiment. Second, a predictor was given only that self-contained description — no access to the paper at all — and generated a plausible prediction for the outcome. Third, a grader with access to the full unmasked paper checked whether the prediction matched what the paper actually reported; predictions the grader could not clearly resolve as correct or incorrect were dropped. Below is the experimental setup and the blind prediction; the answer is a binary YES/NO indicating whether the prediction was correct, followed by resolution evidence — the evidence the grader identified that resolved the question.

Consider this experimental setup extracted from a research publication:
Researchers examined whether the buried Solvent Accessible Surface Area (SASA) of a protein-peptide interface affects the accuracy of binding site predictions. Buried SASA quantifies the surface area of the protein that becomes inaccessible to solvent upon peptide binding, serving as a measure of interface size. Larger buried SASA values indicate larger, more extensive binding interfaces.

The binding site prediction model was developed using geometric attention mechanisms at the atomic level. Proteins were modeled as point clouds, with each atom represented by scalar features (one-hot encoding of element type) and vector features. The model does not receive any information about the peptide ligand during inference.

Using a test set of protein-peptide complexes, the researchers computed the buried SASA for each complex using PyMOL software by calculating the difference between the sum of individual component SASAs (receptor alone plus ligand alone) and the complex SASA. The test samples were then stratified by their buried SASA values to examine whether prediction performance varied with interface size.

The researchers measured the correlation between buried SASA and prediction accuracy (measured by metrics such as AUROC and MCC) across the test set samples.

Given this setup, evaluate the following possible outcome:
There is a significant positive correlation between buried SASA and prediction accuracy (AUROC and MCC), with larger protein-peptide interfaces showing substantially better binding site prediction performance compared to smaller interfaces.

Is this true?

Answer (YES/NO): NO